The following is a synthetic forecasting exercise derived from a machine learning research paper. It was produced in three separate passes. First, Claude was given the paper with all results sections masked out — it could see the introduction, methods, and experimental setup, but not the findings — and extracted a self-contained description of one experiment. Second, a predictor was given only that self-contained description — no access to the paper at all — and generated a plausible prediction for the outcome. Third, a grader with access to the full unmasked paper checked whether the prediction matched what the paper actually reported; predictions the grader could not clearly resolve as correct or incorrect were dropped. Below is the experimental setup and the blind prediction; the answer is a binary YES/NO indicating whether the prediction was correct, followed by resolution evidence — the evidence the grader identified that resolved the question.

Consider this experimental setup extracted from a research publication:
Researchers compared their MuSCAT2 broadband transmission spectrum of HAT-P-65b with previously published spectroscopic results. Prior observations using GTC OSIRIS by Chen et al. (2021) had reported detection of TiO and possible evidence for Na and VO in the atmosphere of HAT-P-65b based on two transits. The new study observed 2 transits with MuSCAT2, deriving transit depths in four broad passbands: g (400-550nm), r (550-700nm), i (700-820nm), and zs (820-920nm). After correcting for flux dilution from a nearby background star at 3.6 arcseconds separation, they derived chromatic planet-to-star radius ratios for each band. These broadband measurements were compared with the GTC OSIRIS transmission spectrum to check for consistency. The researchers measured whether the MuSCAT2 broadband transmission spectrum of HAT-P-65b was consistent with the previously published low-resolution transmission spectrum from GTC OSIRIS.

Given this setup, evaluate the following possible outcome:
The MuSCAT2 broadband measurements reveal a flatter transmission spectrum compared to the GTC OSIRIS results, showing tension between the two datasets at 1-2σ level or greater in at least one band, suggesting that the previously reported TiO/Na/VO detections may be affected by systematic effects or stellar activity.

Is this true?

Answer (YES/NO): NO